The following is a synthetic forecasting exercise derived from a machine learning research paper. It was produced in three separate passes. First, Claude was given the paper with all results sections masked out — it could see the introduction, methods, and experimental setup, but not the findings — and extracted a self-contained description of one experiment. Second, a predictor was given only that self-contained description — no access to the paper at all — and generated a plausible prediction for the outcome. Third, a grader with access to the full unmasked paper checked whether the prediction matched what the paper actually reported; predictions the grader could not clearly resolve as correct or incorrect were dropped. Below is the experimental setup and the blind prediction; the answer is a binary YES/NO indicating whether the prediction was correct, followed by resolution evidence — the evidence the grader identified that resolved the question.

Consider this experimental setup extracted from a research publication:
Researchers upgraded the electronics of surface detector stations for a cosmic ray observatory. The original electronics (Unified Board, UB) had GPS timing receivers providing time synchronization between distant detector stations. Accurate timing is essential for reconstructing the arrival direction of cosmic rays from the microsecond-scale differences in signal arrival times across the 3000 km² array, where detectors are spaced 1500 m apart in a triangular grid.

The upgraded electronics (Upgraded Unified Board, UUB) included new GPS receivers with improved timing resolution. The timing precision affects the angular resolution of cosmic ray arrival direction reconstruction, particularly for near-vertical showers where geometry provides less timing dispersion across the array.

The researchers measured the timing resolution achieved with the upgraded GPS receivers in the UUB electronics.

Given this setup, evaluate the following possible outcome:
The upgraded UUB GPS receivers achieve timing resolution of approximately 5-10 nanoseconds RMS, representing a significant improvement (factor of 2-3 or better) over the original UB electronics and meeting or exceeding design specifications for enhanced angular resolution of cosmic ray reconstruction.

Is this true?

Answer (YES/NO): YES